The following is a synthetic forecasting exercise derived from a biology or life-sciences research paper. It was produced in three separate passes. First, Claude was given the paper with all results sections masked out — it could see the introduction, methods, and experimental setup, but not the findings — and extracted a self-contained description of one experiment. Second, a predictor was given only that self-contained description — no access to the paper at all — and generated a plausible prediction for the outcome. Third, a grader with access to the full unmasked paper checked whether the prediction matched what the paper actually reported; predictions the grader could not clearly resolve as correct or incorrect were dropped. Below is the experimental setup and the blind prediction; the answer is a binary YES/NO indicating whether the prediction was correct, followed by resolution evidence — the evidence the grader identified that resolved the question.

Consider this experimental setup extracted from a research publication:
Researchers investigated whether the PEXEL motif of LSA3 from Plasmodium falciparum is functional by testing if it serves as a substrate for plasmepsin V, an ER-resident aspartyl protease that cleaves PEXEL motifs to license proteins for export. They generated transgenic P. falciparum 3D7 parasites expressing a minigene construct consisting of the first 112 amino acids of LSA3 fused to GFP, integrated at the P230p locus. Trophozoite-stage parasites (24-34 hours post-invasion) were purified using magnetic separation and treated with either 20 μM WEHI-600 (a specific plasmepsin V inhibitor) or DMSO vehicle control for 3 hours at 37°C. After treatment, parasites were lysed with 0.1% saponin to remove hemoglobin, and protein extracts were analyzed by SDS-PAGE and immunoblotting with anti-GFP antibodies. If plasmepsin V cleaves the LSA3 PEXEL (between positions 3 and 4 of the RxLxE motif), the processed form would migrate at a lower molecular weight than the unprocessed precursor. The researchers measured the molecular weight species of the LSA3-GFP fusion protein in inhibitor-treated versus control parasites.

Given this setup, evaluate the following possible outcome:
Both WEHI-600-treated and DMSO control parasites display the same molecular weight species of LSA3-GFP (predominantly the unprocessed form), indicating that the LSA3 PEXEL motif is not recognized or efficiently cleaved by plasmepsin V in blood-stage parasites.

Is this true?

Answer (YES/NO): NO